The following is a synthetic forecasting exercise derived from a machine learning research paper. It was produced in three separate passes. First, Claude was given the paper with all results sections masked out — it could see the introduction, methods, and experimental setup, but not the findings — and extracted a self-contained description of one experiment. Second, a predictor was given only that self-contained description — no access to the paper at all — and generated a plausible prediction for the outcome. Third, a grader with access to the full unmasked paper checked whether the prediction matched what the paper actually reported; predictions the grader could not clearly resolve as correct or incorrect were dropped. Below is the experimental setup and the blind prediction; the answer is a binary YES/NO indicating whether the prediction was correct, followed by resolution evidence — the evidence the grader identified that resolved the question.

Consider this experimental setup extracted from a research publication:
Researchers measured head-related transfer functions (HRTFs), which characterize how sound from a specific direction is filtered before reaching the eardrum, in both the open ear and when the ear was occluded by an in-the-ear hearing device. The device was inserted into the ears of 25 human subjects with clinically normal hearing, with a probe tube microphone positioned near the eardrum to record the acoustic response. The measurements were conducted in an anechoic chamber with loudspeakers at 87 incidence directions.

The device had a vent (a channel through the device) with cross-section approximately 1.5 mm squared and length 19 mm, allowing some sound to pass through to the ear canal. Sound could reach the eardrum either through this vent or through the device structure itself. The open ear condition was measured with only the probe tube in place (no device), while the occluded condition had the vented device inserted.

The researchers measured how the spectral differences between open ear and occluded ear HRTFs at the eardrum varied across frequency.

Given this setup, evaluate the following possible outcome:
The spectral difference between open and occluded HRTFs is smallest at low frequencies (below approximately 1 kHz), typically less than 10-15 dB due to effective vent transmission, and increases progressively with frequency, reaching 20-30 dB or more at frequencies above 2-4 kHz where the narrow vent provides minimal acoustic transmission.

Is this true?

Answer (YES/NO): NO